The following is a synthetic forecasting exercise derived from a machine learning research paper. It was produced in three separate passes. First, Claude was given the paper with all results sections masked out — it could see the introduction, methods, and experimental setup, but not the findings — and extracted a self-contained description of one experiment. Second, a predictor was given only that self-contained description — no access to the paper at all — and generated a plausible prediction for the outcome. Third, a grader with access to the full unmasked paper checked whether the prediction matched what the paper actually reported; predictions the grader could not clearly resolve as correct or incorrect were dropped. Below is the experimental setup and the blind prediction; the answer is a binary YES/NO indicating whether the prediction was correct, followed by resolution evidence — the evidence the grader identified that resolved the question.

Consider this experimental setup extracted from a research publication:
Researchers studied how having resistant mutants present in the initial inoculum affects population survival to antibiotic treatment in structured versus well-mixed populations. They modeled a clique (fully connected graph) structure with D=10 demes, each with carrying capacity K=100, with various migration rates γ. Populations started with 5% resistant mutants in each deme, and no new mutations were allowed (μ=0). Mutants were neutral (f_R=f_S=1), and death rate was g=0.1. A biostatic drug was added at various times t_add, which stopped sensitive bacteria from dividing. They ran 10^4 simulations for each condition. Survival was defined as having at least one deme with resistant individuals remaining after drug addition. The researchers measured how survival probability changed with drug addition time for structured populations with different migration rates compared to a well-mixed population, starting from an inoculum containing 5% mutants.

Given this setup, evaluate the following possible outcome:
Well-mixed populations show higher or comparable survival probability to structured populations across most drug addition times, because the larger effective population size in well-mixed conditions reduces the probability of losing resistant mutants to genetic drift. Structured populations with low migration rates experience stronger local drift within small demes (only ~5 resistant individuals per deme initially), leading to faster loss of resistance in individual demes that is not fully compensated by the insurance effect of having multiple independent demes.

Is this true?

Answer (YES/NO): NO